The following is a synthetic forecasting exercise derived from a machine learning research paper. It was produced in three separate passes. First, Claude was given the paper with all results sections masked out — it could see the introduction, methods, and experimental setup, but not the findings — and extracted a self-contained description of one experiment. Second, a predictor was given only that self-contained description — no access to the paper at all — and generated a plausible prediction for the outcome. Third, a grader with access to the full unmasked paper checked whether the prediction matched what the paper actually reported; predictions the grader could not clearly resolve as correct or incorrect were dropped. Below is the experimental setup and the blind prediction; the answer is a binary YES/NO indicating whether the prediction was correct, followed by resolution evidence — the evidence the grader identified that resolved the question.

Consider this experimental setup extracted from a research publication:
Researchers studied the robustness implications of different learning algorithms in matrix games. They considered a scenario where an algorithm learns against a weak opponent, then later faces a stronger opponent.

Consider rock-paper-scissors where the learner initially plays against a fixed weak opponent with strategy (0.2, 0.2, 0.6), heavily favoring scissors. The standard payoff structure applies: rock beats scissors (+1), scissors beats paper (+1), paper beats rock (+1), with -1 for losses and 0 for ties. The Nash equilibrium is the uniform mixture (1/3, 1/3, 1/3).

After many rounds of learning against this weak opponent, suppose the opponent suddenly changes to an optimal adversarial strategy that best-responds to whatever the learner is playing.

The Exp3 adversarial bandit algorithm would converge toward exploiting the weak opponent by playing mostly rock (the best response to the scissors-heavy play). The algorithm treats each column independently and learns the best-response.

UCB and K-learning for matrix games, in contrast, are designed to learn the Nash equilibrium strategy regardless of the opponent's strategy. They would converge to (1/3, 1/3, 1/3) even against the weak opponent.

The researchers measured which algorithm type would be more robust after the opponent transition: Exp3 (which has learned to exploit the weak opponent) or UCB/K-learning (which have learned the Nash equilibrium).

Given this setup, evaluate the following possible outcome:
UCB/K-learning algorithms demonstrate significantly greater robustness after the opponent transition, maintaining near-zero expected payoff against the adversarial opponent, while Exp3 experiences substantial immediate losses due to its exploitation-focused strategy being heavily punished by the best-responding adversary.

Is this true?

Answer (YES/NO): YES